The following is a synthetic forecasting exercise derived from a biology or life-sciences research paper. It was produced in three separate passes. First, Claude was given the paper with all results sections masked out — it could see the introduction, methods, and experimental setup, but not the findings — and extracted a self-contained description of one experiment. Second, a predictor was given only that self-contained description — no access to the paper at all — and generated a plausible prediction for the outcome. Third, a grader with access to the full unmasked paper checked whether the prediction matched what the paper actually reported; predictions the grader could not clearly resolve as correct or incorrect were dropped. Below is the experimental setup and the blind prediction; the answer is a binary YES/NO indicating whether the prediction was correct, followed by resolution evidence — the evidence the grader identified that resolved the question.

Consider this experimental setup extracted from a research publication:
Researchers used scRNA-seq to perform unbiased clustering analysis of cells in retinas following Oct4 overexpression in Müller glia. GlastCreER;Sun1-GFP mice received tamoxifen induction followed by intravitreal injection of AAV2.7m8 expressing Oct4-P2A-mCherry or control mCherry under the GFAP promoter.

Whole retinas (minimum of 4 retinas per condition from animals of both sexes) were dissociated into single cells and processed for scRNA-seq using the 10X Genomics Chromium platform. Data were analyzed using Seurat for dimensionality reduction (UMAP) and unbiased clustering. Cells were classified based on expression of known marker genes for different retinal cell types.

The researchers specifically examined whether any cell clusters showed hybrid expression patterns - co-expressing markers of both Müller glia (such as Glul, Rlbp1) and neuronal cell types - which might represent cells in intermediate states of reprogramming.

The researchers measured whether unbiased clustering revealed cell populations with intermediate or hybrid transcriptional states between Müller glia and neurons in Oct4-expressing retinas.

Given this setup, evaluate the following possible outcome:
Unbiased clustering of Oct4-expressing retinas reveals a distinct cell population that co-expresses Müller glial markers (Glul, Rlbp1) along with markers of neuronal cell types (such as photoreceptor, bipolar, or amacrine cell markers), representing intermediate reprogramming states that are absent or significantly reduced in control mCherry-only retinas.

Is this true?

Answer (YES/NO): NO